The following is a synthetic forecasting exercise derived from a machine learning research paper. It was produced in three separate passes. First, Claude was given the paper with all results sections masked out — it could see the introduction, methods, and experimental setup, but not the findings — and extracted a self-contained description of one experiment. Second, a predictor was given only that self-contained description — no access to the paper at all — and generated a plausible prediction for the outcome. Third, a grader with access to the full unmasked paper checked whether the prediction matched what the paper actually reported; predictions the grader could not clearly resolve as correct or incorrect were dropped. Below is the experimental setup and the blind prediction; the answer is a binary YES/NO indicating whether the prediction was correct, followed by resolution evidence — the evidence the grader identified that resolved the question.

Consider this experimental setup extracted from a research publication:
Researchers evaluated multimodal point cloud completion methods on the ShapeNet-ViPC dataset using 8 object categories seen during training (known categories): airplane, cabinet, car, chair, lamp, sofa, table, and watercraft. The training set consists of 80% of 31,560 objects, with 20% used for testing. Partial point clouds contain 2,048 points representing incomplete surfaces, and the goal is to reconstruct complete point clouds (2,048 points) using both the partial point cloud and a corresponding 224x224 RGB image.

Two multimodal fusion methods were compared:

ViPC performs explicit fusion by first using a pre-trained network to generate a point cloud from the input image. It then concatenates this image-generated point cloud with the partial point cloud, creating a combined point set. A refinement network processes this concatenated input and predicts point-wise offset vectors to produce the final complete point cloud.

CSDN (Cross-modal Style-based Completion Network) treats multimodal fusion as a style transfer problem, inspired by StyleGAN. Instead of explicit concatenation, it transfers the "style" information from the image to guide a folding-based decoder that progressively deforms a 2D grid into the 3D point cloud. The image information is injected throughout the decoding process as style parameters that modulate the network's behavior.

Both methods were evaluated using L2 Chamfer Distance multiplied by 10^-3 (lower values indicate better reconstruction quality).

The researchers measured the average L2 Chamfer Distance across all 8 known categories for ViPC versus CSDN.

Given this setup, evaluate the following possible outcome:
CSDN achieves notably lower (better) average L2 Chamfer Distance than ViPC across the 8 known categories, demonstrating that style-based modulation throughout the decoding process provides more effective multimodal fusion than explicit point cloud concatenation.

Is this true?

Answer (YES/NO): YES